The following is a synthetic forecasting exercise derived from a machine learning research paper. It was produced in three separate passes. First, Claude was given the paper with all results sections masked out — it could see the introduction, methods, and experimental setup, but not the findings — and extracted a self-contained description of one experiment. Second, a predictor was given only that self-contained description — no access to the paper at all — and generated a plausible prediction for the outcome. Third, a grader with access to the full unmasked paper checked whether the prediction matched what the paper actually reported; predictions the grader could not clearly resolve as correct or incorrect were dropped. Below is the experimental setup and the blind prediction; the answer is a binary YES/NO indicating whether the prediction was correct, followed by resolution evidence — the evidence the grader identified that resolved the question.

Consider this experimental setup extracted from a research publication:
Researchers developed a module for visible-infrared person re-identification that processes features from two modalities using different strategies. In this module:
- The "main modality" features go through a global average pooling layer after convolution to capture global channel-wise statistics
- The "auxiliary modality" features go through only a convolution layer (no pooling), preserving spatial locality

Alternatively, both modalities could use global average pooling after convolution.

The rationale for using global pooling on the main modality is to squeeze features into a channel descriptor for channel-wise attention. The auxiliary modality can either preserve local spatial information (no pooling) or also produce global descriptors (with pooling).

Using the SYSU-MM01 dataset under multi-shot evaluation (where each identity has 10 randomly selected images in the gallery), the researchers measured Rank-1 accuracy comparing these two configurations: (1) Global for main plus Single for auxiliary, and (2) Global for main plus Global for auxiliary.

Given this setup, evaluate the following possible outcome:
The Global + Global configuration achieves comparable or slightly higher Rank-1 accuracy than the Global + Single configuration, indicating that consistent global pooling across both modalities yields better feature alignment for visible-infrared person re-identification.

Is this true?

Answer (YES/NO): NO